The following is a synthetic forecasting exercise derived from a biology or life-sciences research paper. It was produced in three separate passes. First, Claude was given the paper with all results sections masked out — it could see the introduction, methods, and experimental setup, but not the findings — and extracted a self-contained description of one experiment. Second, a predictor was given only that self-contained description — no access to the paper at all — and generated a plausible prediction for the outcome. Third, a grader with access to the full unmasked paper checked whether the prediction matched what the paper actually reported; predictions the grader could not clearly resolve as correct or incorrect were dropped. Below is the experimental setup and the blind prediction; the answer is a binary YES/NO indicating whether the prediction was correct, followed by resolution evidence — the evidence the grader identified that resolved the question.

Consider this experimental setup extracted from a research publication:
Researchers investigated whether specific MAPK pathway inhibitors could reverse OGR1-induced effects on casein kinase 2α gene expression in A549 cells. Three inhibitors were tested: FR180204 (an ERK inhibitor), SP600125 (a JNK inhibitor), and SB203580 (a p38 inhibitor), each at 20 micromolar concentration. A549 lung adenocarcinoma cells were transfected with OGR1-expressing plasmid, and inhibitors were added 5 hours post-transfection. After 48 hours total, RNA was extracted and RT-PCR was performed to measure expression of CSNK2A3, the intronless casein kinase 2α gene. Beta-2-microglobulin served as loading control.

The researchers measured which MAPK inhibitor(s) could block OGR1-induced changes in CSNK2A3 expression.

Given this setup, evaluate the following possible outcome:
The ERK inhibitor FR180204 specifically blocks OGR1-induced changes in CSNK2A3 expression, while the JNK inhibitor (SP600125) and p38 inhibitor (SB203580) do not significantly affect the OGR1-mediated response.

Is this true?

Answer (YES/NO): NO